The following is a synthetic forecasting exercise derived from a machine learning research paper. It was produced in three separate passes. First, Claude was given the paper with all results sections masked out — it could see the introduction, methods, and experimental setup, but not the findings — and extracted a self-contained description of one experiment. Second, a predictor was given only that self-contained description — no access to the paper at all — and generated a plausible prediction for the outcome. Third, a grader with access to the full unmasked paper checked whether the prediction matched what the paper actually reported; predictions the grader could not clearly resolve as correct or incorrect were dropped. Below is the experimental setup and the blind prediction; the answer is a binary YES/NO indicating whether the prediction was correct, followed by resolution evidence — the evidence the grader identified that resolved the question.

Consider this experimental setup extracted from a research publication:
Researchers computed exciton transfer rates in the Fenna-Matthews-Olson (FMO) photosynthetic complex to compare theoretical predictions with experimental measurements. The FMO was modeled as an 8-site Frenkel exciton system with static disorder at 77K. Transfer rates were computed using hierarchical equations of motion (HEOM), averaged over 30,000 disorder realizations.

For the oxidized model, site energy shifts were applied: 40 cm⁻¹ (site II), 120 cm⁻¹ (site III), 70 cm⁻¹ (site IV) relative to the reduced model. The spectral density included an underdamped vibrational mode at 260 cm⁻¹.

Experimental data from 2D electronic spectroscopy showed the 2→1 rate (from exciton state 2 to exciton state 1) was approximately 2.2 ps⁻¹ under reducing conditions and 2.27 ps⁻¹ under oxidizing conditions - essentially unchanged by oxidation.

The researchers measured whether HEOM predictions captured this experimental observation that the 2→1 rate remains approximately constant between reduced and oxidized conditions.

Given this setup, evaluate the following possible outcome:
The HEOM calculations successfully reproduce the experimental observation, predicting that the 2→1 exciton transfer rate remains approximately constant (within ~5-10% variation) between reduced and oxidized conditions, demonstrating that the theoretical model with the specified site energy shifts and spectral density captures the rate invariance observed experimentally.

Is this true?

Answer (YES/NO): NO